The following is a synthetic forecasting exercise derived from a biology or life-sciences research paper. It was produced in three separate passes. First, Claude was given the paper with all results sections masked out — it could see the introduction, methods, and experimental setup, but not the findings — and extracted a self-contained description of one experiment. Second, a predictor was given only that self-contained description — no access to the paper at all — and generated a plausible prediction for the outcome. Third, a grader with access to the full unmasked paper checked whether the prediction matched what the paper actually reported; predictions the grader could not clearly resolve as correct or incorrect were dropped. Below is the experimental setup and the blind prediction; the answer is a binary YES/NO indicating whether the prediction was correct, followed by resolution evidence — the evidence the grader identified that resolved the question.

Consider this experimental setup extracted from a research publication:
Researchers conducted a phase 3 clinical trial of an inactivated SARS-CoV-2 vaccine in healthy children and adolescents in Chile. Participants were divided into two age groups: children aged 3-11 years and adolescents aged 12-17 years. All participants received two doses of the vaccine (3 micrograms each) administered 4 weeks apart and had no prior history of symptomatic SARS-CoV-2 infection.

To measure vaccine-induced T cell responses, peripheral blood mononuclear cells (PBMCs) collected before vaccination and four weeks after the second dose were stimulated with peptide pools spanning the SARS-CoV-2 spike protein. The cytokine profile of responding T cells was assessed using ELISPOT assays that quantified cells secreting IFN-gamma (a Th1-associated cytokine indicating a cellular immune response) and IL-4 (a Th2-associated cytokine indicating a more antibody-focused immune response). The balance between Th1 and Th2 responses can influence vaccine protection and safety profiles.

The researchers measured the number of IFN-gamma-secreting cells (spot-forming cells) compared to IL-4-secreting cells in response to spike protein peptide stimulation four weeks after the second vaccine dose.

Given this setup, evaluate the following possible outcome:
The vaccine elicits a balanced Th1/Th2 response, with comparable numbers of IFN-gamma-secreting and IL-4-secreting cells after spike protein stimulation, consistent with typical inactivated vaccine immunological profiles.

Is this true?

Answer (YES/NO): NO